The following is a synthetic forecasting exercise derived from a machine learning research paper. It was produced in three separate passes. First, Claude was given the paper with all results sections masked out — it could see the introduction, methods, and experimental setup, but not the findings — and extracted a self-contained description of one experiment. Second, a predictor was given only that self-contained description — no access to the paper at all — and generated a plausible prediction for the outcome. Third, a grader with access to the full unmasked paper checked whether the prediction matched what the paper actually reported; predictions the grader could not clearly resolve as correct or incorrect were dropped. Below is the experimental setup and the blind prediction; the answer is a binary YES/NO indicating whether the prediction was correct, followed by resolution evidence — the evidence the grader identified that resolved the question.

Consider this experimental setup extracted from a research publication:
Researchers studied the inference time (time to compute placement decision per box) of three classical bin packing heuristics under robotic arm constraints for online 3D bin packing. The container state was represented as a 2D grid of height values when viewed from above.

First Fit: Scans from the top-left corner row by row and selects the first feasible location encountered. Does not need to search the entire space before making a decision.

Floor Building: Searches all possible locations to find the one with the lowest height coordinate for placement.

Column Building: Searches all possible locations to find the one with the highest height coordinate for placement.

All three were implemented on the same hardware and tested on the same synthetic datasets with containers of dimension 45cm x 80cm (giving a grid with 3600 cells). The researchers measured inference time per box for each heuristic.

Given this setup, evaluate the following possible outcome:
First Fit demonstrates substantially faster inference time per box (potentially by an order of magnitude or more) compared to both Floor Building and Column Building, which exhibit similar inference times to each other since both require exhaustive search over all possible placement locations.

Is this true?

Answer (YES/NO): NO